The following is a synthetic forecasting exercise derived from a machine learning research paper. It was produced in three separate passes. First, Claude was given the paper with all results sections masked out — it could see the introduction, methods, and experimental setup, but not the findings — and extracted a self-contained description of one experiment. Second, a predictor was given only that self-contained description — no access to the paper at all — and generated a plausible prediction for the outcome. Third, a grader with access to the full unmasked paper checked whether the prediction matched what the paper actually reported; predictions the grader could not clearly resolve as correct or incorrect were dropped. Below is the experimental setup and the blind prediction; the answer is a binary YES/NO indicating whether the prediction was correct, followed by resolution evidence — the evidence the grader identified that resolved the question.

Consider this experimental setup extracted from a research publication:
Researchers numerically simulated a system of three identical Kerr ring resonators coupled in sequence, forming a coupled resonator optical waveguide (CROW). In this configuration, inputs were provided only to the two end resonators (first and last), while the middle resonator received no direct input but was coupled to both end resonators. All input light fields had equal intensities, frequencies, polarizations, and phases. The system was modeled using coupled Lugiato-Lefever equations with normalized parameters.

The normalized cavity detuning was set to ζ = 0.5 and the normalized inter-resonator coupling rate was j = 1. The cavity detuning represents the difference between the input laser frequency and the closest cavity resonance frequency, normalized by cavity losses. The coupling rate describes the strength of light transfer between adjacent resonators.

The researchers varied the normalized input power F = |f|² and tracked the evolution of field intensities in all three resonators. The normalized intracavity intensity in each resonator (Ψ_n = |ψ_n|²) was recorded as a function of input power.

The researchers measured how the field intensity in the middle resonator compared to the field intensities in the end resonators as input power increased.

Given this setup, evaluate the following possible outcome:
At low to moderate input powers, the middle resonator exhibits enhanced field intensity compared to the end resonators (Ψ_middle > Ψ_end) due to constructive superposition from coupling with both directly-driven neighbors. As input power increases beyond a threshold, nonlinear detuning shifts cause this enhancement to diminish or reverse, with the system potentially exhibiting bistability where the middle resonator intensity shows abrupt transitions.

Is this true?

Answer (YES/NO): NO